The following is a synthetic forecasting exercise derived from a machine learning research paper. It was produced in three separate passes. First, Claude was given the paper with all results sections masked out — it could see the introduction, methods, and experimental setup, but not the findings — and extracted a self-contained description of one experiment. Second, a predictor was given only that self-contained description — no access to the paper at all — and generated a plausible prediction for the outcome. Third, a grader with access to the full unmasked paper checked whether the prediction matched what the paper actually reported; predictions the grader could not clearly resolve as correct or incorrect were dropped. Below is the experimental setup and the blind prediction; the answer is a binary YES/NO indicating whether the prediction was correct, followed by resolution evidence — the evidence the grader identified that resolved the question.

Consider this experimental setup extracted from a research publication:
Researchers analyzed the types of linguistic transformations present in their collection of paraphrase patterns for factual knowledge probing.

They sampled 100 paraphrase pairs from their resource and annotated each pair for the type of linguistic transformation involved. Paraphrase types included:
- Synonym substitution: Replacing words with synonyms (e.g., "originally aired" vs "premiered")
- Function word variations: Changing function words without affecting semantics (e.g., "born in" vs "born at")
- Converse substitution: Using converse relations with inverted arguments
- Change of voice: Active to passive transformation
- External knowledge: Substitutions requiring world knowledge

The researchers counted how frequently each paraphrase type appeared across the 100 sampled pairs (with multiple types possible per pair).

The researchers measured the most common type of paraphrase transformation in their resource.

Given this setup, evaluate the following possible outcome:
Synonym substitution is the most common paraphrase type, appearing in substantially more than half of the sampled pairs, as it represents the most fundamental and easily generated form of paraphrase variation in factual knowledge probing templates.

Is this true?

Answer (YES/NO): NO